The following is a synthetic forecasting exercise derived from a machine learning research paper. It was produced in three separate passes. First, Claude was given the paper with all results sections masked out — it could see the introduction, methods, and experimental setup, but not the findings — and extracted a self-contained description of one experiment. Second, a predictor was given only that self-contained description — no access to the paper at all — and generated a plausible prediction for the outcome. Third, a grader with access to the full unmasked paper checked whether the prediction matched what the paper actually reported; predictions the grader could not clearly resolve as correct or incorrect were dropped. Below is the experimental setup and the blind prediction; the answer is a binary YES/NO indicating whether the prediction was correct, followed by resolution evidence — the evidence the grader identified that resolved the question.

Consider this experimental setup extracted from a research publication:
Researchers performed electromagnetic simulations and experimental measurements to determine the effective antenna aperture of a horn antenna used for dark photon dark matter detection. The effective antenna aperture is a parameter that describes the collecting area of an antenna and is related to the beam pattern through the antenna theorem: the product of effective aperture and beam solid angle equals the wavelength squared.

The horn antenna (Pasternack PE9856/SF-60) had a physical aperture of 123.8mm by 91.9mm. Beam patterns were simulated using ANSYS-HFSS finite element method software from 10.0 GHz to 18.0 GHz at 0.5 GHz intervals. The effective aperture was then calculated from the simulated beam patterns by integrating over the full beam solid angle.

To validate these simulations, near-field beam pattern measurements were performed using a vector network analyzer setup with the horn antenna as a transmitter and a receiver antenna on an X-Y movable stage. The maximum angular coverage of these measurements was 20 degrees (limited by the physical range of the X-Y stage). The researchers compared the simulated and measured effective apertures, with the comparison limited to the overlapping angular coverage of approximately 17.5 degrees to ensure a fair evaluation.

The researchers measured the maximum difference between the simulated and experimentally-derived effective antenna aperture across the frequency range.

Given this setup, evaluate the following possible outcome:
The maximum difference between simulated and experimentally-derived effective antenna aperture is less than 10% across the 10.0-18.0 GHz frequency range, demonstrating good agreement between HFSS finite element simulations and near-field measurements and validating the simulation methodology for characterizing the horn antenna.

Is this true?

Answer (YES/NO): YES